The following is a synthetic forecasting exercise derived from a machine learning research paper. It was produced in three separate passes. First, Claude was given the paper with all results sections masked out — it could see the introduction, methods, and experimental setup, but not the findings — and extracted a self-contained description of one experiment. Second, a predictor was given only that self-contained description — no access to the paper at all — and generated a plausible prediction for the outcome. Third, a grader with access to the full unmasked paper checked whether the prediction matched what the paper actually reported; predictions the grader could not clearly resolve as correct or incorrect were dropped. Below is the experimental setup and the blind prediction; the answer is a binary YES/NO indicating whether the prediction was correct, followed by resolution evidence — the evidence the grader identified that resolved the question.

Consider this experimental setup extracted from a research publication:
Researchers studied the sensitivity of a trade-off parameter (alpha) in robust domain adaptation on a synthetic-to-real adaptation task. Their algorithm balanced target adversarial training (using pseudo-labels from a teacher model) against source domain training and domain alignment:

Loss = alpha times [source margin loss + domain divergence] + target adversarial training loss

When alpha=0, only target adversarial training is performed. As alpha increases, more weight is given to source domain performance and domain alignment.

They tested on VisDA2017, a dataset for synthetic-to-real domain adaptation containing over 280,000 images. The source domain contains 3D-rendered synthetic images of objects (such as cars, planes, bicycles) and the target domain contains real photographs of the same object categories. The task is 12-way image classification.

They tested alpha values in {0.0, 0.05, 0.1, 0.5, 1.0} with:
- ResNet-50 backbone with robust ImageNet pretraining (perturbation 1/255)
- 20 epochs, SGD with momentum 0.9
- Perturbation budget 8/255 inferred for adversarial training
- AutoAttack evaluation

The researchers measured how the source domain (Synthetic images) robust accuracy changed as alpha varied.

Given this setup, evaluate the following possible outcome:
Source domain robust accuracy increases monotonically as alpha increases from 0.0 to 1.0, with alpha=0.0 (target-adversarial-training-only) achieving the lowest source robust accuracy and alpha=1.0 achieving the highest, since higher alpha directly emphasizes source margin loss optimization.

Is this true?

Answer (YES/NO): NO